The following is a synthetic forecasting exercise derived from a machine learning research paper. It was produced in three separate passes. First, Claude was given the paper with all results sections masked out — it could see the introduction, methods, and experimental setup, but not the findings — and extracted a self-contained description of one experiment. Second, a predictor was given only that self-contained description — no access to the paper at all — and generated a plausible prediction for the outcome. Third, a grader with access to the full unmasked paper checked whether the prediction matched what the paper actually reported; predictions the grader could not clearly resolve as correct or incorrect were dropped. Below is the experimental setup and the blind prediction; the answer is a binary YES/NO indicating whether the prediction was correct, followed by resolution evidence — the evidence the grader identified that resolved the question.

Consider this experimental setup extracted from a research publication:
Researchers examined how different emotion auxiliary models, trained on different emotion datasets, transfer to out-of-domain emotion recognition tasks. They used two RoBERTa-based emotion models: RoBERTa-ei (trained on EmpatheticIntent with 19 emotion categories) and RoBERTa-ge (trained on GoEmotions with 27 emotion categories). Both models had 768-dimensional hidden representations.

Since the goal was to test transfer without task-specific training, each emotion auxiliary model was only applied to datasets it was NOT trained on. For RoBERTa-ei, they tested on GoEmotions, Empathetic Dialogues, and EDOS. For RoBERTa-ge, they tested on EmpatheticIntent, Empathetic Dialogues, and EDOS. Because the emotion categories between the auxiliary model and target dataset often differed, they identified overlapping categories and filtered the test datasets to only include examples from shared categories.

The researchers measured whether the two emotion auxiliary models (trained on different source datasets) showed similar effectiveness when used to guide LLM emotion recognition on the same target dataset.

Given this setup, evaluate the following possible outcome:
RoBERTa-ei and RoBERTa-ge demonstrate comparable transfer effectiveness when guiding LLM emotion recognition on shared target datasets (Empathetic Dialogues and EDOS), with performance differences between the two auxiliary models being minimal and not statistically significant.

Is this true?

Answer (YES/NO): NO